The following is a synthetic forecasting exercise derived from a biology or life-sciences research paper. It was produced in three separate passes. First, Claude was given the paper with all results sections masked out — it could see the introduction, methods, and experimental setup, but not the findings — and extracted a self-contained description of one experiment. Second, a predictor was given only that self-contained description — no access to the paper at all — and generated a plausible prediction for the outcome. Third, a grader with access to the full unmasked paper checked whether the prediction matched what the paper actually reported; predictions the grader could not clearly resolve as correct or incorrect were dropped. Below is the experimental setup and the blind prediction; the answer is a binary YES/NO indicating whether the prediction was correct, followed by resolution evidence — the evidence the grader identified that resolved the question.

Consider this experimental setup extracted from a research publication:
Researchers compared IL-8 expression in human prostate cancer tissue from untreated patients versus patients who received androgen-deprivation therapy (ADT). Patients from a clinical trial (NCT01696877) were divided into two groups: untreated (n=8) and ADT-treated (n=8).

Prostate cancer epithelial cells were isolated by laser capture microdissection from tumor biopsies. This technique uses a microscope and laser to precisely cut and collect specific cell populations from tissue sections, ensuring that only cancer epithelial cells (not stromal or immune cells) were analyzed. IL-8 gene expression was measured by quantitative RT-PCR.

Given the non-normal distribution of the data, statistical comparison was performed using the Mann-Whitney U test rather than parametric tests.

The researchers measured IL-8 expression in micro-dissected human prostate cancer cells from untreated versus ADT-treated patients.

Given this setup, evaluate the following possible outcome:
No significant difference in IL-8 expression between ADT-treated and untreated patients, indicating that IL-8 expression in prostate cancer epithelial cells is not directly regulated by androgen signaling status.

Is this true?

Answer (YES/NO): NO